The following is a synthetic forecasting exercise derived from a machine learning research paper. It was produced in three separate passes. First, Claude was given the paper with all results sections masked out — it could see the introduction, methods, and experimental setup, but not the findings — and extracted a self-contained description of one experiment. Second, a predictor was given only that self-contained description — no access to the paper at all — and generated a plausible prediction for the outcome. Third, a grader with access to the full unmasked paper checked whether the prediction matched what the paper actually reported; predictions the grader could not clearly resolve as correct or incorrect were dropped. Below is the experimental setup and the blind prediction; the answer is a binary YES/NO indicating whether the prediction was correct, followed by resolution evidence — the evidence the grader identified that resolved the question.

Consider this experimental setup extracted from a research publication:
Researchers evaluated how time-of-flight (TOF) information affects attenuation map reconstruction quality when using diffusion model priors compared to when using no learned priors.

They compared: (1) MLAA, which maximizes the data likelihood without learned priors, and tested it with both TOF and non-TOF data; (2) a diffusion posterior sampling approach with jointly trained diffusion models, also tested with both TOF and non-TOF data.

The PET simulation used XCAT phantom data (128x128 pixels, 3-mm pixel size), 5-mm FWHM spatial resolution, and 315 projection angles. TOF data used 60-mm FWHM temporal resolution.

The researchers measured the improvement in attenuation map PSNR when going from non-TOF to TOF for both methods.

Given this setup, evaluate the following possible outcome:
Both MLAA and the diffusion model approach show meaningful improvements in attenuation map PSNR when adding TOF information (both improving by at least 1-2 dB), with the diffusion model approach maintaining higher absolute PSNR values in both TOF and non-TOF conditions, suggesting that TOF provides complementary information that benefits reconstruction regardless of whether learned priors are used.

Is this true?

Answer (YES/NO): YES